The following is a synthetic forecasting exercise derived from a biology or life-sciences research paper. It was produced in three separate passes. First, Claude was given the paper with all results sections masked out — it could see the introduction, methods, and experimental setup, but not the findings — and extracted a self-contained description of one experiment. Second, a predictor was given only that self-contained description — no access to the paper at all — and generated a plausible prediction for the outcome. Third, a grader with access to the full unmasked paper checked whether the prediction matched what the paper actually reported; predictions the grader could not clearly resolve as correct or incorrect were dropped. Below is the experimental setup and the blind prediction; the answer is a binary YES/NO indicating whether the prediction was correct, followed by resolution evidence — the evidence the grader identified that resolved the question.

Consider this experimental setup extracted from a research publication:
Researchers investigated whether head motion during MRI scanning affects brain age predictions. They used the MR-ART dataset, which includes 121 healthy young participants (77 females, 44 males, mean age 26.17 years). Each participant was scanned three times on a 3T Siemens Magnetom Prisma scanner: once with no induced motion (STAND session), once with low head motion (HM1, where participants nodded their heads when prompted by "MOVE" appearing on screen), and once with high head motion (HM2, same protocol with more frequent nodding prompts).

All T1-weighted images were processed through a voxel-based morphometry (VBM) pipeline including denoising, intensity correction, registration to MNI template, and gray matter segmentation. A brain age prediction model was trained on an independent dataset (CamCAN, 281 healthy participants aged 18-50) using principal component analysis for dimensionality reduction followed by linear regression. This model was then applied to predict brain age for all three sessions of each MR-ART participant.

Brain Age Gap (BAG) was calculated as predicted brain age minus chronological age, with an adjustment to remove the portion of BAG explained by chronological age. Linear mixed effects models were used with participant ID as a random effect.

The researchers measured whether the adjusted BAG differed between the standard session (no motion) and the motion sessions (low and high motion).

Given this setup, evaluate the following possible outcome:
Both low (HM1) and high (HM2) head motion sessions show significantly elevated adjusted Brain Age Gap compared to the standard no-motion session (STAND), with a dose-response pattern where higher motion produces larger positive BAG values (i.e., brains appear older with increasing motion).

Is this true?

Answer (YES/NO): NO